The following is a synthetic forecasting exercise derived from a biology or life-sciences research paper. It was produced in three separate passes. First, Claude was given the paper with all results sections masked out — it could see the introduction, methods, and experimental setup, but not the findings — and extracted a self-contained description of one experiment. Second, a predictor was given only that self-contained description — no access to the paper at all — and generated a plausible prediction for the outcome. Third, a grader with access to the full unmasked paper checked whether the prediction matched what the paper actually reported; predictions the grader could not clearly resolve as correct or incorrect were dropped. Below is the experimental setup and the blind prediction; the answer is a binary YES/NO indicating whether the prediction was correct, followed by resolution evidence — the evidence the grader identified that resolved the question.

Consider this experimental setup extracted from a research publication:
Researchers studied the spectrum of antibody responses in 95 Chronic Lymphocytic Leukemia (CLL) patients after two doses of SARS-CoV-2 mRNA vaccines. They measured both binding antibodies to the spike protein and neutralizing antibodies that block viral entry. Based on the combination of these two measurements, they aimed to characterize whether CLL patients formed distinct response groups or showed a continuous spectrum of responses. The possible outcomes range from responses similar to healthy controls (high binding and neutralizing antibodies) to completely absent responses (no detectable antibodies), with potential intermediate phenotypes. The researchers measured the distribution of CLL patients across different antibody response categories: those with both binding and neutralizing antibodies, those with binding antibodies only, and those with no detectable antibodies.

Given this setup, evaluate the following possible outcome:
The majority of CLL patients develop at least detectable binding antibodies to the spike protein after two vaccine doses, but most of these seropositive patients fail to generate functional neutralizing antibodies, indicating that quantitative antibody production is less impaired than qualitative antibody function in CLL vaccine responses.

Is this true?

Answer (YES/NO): NO